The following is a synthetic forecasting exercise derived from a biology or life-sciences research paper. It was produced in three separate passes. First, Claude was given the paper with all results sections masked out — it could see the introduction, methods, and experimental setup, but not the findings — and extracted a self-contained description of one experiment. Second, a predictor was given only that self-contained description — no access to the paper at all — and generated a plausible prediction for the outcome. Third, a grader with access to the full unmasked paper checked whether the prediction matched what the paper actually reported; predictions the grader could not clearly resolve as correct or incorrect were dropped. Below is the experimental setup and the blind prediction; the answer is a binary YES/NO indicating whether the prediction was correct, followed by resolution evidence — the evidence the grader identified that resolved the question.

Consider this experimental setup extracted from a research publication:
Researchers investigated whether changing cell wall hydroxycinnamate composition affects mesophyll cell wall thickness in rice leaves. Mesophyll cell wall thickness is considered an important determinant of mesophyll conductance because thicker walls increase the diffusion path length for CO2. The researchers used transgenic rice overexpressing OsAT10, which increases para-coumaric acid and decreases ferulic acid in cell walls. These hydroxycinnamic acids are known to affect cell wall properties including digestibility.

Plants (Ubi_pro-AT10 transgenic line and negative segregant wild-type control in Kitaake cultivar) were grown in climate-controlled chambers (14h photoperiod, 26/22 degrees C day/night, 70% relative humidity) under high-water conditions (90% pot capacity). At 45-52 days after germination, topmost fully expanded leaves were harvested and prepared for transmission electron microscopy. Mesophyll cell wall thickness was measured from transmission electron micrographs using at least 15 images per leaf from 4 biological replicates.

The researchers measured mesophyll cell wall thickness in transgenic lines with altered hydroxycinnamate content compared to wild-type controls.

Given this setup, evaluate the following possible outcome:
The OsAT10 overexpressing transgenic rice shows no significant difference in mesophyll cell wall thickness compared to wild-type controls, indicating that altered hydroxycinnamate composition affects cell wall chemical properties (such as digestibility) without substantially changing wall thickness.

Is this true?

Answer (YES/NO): NO